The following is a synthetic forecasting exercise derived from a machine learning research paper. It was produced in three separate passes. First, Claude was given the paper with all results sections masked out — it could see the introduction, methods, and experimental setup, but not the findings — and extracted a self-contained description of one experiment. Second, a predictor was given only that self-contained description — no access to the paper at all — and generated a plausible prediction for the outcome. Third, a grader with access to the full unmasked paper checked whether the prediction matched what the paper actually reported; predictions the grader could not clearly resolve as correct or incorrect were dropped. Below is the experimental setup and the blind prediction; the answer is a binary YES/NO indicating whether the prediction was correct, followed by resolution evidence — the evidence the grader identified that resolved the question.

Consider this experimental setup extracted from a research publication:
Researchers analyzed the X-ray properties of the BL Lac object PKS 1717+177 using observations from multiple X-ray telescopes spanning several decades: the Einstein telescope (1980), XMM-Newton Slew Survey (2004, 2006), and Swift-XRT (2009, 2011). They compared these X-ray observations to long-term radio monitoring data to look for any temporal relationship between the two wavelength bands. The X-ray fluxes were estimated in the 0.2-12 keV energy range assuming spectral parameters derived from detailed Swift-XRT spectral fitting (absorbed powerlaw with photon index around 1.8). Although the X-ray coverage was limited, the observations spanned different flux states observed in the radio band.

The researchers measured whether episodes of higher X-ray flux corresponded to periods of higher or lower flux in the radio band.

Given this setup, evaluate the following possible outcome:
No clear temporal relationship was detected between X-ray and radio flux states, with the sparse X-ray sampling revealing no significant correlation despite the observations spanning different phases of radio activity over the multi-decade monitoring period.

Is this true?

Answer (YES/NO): NO